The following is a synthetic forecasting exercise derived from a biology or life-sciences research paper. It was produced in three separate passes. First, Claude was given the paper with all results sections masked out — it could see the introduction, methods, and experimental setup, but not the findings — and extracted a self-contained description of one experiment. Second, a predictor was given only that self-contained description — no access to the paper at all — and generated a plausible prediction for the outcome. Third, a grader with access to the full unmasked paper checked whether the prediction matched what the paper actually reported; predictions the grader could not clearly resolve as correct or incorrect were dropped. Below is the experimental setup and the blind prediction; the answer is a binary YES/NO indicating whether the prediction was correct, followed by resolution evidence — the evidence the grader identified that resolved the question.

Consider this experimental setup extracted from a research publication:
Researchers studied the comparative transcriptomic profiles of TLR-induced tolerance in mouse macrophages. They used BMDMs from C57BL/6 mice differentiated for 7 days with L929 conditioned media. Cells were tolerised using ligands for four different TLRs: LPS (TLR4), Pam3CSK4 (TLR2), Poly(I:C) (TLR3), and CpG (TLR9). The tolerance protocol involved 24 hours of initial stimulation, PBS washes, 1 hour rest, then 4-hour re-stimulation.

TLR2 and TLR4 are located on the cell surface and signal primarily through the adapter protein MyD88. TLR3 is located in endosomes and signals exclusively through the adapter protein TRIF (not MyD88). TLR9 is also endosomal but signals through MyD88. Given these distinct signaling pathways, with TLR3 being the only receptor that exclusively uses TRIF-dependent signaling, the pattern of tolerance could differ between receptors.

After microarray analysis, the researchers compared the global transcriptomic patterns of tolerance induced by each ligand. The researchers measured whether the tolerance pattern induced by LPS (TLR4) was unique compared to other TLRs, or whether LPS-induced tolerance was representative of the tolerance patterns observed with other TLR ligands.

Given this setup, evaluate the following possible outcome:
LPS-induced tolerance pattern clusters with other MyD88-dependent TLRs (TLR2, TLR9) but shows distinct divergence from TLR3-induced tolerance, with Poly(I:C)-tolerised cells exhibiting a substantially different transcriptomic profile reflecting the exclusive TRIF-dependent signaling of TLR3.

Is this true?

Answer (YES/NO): NO